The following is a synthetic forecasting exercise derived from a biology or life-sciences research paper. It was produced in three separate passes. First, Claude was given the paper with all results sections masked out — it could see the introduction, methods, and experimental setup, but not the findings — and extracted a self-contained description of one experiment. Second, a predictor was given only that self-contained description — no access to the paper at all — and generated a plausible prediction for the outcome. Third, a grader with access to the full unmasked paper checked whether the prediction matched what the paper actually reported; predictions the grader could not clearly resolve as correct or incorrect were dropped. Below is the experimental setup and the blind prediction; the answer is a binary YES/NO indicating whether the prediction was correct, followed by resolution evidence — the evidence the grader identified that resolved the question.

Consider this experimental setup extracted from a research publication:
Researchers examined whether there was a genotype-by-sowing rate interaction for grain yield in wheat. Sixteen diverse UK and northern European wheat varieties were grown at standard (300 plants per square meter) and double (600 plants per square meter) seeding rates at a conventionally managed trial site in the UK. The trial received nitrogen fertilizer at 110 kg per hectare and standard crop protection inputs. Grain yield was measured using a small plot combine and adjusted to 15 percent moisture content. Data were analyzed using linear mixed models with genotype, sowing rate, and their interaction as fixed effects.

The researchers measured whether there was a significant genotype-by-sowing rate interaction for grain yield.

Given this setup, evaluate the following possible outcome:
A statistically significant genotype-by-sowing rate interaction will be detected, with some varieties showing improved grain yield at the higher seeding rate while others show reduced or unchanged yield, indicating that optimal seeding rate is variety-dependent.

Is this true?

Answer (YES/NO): NO